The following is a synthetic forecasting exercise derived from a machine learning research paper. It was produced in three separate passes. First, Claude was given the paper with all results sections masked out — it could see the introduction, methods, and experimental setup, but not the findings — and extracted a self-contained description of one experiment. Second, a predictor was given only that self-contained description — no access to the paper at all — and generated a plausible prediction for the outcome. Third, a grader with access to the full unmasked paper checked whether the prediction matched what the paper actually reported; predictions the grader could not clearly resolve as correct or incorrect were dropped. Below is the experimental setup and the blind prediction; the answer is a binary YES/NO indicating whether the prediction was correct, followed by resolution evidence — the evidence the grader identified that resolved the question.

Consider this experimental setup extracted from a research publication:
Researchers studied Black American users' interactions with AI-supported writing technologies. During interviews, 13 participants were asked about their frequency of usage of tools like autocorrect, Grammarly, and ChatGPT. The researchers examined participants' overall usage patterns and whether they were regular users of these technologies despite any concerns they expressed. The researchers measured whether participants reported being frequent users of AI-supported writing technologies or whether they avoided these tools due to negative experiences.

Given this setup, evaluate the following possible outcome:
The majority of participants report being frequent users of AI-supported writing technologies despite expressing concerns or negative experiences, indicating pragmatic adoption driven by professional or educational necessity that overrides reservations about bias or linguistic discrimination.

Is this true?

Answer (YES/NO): YES